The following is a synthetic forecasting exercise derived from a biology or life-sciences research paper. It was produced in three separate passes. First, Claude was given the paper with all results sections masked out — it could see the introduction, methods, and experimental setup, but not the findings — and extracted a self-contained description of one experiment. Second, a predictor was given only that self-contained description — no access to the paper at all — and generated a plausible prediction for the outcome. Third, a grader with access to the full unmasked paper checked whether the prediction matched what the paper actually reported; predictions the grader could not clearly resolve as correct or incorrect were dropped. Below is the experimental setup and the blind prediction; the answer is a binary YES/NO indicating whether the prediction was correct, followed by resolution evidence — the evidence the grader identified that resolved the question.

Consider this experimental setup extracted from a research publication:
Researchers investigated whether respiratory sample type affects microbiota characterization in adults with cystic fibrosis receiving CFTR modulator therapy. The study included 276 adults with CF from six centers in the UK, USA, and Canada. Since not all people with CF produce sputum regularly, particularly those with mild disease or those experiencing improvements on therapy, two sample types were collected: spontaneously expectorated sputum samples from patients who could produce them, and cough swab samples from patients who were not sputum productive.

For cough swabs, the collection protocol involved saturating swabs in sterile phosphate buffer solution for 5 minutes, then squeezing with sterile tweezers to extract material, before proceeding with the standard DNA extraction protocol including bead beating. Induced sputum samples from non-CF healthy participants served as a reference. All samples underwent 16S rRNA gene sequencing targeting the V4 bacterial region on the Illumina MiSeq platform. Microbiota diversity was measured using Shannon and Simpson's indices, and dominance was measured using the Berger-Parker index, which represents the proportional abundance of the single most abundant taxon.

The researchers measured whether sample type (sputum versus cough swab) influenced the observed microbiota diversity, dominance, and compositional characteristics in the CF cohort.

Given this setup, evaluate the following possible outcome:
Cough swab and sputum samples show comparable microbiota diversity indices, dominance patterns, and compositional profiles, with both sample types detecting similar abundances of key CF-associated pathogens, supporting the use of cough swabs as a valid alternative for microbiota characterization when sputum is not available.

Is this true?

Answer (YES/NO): YES